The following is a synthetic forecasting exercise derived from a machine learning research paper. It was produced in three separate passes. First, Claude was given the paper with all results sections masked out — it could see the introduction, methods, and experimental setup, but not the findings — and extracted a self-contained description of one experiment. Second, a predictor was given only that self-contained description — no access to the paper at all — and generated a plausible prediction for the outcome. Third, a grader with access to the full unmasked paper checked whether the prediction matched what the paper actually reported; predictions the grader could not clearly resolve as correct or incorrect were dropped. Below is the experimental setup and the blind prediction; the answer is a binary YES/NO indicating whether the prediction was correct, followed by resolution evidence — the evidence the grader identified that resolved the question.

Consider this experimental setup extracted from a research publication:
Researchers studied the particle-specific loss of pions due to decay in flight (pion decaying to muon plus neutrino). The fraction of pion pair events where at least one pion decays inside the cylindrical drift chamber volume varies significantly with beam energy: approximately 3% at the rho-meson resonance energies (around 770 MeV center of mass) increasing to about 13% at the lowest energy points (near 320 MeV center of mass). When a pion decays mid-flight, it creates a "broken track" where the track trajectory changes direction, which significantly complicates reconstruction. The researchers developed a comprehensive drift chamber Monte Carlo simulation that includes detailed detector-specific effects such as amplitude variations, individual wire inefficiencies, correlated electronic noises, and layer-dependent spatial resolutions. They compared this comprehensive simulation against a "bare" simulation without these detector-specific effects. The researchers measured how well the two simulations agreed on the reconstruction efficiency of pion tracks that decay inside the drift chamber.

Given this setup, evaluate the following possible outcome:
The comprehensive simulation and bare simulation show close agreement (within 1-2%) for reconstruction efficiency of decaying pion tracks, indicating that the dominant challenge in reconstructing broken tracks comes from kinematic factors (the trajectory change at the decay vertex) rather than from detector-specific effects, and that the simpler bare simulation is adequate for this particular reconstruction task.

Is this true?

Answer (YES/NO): NO